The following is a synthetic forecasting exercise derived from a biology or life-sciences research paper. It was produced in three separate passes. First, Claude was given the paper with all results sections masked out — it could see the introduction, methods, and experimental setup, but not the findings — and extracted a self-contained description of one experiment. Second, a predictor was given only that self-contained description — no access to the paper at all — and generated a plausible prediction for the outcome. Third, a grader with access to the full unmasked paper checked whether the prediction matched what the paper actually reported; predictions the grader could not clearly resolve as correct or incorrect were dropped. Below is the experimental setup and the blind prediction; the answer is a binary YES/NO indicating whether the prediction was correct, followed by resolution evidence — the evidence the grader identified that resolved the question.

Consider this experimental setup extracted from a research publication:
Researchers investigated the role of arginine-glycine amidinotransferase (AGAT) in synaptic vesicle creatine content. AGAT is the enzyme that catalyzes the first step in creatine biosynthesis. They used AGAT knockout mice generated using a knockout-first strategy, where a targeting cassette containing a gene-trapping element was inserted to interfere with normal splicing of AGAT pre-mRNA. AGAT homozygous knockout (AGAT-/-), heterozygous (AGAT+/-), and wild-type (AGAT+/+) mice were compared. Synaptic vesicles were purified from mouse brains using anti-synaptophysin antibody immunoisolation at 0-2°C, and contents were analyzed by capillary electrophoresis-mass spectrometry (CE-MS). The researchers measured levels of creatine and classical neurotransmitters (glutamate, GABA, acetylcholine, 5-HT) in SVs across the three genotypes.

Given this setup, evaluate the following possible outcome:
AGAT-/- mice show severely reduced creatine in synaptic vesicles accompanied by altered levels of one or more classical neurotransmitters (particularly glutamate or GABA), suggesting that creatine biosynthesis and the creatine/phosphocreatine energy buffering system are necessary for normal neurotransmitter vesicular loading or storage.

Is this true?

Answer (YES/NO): YES